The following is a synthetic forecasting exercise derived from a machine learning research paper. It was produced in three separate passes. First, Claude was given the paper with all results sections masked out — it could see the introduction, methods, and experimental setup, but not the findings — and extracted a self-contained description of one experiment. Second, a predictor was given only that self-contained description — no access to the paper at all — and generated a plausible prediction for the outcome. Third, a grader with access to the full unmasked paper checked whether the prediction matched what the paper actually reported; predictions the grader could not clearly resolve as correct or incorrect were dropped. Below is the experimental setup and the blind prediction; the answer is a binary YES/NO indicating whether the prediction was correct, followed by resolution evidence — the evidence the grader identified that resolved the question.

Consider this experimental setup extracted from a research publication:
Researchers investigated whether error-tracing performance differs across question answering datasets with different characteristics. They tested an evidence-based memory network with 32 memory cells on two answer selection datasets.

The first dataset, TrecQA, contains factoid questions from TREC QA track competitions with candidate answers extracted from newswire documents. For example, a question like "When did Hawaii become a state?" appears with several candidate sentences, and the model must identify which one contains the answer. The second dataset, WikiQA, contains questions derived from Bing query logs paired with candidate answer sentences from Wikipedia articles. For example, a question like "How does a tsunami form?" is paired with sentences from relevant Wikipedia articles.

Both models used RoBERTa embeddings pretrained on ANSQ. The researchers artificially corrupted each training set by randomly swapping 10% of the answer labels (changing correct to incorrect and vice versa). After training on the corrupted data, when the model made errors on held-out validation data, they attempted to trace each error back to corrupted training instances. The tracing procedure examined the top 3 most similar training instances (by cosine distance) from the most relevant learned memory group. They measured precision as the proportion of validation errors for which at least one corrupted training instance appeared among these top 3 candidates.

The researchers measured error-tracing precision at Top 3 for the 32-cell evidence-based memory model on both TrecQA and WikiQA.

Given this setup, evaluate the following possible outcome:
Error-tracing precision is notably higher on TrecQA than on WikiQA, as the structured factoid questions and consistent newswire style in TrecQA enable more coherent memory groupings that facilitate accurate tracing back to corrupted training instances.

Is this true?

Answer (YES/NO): NO